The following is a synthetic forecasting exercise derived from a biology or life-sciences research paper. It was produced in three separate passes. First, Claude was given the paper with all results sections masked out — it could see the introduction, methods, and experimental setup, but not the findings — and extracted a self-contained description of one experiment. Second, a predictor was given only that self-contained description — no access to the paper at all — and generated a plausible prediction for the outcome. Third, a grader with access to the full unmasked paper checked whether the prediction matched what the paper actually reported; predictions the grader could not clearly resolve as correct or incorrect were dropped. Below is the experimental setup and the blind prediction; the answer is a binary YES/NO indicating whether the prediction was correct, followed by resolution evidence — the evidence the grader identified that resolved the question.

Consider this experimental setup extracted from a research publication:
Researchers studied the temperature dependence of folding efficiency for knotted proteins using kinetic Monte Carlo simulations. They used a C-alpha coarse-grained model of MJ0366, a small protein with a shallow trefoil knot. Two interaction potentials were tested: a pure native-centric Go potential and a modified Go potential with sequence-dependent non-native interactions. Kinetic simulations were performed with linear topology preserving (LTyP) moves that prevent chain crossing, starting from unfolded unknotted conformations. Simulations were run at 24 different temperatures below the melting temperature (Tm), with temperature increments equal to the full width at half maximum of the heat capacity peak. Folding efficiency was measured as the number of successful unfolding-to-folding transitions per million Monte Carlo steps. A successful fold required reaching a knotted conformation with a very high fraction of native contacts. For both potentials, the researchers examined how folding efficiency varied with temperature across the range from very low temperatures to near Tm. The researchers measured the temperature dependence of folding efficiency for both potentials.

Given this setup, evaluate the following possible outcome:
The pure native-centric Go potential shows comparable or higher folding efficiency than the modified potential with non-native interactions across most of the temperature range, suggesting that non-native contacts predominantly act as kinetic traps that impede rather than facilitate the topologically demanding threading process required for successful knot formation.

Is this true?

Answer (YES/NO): NO